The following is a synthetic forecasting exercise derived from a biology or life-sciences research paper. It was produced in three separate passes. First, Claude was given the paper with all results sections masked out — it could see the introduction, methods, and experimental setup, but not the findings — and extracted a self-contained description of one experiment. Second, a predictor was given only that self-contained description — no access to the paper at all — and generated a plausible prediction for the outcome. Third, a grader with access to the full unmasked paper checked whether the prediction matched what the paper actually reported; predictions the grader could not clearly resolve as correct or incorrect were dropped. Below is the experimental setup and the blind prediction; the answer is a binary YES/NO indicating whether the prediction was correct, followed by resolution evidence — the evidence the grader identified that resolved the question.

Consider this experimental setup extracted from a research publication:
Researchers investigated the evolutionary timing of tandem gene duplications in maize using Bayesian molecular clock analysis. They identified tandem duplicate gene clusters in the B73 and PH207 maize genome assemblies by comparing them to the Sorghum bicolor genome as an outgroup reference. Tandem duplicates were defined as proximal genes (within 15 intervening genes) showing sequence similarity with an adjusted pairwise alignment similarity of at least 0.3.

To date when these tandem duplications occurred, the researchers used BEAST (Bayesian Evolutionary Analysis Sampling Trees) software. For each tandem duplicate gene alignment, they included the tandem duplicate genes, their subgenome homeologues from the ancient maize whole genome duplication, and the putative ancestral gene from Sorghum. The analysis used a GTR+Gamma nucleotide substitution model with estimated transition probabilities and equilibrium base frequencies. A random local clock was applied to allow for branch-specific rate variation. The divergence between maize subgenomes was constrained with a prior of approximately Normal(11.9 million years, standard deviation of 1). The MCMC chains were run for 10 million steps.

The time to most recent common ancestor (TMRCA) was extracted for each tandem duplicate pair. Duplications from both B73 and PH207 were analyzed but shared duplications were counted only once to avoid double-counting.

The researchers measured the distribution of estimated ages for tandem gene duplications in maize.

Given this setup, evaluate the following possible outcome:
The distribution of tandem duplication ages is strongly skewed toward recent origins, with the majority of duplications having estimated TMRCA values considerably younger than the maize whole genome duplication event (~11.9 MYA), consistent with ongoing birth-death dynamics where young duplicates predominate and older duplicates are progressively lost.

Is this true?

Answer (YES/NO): NO